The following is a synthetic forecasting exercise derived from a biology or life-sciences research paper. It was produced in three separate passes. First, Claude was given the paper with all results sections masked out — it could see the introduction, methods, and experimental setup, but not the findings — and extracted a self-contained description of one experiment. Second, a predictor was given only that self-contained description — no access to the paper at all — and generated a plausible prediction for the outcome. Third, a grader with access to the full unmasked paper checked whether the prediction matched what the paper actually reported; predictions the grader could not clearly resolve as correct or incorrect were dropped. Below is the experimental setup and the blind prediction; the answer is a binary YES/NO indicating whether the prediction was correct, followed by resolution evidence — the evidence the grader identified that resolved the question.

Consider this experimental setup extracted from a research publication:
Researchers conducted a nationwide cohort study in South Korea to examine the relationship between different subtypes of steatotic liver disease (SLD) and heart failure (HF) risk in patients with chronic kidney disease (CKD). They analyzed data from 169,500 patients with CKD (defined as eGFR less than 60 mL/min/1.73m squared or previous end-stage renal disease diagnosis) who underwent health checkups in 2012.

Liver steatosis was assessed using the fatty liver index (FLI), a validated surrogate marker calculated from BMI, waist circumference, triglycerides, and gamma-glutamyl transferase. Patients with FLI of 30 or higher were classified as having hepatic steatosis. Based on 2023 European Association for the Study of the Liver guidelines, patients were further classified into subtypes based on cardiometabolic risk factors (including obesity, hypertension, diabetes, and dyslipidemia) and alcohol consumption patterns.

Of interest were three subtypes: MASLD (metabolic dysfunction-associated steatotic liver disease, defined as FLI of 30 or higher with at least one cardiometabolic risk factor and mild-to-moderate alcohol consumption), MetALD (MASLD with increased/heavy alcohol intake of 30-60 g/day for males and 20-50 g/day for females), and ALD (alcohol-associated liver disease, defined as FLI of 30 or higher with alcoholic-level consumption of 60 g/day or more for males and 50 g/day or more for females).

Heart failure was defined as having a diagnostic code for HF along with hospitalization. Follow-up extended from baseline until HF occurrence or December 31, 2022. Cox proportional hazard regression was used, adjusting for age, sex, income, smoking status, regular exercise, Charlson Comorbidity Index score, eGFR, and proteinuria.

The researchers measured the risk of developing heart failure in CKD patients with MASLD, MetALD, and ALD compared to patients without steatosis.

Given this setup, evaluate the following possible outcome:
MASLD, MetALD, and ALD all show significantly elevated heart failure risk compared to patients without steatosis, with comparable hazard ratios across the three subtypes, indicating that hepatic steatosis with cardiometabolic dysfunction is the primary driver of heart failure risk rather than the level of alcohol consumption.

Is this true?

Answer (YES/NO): NO